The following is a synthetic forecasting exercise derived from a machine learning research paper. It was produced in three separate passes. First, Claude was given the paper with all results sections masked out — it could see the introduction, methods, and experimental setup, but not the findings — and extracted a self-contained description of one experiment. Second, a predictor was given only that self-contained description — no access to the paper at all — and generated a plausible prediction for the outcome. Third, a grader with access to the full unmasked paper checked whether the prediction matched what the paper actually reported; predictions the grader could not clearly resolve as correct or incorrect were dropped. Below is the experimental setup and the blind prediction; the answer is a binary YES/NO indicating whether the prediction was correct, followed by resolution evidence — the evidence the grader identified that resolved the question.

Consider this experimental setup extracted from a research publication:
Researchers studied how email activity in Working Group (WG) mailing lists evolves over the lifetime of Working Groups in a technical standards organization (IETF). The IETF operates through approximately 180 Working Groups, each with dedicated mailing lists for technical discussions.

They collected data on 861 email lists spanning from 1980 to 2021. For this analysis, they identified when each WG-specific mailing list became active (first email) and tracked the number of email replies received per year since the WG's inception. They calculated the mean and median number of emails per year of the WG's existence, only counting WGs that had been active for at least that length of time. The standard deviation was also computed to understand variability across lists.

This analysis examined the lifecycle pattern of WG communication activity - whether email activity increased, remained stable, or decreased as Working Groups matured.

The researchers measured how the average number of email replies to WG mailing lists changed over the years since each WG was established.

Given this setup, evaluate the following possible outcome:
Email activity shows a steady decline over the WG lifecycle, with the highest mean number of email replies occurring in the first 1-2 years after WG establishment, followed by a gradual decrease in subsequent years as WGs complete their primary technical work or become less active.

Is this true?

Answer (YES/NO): NO